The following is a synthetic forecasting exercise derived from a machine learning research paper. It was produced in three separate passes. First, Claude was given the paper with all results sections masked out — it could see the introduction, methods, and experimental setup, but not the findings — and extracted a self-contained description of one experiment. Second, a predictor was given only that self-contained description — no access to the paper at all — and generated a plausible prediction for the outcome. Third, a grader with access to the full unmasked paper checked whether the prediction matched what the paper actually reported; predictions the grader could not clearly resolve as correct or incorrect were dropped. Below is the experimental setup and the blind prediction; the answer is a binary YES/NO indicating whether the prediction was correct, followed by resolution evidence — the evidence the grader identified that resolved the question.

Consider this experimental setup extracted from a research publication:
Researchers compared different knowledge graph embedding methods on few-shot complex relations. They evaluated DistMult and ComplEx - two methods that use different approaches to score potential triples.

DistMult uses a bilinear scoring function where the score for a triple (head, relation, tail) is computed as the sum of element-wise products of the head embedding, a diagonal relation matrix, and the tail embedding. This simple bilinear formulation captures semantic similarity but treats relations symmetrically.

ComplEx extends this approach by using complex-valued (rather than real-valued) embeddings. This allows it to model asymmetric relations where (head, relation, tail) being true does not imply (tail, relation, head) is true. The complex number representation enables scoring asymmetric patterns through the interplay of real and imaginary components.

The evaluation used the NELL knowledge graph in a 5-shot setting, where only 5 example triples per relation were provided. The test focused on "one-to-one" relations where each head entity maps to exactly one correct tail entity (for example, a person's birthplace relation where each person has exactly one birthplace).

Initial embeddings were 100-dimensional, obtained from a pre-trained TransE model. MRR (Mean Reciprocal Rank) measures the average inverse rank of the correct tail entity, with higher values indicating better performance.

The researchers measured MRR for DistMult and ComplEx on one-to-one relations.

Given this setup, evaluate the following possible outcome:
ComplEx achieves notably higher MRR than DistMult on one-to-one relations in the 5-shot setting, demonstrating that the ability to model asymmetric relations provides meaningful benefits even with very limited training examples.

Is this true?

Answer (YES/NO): NO